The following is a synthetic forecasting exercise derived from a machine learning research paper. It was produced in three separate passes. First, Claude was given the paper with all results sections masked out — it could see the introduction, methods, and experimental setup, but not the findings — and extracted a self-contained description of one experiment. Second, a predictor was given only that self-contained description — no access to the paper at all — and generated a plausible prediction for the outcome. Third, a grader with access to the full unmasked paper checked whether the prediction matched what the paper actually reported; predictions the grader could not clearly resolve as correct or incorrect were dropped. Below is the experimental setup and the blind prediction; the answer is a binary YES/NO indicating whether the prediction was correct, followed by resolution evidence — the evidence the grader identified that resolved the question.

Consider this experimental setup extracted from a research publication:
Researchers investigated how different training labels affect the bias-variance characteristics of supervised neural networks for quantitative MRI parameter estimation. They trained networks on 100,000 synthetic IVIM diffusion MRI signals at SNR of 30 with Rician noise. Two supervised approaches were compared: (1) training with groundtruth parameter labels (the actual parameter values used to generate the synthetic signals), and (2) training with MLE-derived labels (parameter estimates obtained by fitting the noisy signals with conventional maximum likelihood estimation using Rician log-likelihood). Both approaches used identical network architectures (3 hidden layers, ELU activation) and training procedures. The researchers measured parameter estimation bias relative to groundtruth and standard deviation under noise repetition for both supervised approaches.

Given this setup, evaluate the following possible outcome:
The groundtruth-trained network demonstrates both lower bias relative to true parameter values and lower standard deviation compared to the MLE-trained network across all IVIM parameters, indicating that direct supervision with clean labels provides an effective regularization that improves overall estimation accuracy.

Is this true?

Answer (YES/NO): NO